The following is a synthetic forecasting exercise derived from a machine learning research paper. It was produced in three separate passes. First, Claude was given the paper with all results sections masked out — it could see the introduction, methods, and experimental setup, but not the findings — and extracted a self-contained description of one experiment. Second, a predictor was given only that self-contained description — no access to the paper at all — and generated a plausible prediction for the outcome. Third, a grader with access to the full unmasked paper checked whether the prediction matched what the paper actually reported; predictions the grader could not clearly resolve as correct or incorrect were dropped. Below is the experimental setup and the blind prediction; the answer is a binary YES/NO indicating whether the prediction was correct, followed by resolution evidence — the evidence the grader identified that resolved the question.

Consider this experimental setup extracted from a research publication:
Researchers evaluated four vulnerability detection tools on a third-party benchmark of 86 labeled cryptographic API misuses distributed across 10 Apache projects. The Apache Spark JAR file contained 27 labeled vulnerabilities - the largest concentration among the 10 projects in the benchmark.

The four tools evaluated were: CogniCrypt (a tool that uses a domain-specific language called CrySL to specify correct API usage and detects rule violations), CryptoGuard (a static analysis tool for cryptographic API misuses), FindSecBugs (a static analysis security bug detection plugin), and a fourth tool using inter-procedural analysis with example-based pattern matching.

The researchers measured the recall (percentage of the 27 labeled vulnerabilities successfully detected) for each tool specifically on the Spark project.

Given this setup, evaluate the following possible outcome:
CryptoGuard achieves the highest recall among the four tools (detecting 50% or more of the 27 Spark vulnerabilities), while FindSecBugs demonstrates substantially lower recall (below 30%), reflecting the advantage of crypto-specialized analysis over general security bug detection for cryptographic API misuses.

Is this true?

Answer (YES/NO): NO